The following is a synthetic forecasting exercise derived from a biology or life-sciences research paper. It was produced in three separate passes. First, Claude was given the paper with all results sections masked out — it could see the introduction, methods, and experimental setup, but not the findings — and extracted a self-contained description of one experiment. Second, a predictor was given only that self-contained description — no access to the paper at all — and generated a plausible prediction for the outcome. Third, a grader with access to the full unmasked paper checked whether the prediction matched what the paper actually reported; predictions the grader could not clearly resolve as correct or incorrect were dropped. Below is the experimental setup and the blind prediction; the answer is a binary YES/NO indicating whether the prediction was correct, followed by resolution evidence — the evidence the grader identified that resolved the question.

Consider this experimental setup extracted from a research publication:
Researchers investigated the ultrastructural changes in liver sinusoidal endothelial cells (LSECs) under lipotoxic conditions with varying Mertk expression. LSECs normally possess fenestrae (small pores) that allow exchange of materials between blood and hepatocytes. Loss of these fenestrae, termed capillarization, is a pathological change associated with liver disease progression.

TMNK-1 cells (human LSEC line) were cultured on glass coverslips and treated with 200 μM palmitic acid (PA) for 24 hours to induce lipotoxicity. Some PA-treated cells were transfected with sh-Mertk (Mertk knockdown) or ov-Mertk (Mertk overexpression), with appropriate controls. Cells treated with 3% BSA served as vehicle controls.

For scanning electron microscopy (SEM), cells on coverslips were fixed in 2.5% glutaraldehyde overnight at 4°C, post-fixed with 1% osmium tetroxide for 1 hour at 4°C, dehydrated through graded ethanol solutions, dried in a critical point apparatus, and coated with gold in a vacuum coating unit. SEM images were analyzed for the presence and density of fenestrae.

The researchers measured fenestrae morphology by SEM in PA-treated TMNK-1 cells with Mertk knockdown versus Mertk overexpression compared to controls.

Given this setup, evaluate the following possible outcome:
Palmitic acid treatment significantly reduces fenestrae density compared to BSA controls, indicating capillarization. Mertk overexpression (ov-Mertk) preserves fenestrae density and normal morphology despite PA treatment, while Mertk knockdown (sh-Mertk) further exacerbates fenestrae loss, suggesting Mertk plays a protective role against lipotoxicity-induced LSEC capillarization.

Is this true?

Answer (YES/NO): NO